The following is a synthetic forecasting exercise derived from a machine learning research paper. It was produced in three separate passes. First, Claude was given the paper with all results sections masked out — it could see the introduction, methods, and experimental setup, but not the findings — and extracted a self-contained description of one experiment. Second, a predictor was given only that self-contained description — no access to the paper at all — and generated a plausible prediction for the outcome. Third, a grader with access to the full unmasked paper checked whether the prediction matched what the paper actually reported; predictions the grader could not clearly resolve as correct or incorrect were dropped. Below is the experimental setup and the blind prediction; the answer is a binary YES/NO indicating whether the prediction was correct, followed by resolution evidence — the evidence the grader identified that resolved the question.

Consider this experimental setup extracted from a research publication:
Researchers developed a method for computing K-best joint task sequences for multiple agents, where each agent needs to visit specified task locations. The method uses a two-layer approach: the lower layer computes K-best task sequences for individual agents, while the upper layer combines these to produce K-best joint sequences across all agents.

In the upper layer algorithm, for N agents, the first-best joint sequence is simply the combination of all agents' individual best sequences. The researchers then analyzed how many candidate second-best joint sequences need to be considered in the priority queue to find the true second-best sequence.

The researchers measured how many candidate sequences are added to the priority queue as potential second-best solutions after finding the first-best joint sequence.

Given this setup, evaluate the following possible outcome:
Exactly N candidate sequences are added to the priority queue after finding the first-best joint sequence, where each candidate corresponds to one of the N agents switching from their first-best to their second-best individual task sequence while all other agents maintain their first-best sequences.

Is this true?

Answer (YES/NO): YES